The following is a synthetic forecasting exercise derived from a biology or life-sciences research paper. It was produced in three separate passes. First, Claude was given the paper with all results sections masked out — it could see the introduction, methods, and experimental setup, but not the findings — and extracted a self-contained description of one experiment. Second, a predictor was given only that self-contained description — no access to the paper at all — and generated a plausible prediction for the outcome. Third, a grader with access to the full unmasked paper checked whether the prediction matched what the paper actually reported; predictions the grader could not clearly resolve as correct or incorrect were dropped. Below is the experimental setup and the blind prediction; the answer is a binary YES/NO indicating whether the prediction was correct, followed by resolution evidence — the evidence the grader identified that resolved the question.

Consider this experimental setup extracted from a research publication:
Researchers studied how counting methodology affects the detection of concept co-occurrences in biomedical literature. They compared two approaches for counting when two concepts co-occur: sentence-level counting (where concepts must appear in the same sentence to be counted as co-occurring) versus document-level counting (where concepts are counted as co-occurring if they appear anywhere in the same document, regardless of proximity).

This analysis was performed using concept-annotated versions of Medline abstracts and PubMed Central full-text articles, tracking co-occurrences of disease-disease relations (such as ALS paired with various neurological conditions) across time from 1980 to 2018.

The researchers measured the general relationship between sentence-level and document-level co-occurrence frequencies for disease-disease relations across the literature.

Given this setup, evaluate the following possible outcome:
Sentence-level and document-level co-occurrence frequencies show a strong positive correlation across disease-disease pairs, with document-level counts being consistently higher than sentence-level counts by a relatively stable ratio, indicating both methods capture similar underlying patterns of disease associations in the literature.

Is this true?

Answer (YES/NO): NO